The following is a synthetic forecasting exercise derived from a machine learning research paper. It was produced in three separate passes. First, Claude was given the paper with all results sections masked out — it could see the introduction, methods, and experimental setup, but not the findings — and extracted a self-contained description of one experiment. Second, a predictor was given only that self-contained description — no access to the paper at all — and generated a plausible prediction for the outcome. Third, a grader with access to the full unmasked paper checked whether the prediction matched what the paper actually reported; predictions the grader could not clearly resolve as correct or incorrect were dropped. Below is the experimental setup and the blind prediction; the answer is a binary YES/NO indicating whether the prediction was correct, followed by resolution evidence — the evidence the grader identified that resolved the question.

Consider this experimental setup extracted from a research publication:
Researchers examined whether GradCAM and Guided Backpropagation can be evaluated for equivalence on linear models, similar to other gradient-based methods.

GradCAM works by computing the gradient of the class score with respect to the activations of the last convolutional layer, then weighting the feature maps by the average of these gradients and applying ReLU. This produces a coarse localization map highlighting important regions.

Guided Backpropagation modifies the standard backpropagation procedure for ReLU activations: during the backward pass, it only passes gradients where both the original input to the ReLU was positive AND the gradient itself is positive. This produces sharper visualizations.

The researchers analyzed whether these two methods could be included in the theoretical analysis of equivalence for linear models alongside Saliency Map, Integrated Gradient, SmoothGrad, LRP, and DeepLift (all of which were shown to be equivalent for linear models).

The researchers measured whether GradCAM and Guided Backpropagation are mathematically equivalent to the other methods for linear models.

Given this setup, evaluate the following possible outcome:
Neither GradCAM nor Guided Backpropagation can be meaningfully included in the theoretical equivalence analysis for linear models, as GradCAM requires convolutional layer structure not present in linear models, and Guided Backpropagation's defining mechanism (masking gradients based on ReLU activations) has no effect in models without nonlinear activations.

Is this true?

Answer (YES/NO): NO